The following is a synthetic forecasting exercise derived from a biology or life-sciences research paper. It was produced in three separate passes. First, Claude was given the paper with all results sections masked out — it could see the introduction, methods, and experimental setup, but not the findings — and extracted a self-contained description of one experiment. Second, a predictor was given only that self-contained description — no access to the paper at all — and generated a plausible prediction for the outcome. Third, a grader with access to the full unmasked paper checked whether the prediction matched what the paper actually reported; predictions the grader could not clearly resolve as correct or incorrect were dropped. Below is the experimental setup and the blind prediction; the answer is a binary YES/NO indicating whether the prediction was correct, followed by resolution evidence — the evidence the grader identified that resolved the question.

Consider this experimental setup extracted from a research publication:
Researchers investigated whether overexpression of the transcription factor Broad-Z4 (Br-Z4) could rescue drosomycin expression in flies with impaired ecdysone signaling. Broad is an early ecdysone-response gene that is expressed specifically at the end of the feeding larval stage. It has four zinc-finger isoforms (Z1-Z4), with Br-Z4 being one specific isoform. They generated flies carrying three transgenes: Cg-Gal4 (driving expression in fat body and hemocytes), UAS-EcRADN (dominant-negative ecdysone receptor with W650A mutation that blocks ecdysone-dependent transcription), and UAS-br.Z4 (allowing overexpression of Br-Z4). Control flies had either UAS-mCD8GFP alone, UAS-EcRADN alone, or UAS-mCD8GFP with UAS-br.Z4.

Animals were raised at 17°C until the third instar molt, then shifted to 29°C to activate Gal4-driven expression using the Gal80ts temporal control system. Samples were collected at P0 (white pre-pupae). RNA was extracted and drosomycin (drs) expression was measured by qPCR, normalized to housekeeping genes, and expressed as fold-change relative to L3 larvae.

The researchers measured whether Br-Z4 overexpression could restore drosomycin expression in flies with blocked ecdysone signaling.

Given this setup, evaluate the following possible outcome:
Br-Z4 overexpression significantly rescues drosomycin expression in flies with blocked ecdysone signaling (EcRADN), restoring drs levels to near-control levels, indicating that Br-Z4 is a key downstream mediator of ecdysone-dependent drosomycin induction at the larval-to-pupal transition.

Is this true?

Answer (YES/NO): YES